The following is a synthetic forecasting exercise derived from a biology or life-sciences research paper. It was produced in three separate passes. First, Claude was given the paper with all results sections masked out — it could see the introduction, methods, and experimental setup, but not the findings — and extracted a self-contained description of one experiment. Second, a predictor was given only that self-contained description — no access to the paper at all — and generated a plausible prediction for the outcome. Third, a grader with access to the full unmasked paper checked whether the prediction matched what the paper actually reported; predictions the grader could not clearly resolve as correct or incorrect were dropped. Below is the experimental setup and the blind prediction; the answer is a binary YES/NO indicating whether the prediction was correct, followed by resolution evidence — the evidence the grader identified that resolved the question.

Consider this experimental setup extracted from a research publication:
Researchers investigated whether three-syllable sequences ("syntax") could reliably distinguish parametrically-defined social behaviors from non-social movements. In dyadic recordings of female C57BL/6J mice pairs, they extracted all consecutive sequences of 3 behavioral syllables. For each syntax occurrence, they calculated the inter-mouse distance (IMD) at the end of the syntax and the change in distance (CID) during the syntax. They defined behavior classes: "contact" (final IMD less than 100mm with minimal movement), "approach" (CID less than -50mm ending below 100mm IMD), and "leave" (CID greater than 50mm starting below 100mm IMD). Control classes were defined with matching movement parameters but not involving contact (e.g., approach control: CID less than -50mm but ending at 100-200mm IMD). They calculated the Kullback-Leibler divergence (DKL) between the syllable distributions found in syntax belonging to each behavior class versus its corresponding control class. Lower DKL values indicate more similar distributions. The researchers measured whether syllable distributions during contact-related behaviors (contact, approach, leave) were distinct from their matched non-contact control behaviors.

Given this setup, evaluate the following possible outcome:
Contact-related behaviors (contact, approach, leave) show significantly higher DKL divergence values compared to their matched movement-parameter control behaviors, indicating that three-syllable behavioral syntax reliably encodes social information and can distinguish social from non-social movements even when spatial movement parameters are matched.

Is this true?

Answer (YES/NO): NO